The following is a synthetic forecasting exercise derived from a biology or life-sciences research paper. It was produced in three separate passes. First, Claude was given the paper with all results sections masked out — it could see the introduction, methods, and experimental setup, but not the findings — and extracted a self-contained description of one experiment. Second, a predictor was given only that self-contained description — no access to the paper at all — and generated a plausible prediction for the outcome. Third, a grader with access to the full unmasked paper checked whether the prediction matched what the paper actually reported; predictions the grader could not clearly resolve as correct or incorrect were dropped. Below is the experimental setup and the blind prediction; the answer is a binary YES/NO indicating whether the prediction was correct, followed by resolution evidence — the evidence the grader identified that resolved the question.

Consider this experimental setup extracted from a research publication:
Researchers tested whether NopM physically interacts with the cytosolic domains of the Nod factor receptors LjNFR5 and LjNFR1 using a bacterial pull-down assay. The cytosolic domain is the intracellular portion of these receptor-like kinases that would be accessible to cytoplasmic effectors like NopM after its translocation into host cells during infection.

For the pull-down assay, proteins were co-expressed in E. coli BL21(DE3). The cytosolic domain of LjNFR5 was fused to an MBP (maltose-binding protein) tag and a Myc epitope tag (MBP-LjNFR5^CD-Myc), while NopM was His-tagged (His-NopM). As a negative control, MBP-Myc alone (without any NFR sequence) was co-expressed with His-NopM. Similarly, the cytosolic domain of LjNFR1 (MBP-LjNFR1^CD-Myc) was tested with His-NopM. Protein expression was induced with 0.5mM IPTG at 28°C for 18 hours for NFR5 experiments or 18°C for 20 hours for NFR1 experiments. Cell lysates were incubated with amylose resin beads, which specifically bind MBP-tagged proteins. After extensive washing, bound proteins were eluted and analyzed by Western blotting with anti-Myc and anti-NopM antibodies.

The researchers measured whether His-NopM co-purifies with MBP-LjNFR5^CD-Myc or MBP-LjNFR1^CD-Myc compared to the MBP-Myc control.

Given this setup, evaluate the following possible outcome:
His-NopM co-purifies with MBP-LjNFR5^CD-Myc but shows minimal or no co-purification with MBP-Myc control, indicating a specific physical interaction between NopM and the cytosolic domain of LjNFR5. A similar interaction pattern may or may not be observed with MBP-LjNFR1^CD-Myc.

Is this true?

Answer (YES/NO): YES